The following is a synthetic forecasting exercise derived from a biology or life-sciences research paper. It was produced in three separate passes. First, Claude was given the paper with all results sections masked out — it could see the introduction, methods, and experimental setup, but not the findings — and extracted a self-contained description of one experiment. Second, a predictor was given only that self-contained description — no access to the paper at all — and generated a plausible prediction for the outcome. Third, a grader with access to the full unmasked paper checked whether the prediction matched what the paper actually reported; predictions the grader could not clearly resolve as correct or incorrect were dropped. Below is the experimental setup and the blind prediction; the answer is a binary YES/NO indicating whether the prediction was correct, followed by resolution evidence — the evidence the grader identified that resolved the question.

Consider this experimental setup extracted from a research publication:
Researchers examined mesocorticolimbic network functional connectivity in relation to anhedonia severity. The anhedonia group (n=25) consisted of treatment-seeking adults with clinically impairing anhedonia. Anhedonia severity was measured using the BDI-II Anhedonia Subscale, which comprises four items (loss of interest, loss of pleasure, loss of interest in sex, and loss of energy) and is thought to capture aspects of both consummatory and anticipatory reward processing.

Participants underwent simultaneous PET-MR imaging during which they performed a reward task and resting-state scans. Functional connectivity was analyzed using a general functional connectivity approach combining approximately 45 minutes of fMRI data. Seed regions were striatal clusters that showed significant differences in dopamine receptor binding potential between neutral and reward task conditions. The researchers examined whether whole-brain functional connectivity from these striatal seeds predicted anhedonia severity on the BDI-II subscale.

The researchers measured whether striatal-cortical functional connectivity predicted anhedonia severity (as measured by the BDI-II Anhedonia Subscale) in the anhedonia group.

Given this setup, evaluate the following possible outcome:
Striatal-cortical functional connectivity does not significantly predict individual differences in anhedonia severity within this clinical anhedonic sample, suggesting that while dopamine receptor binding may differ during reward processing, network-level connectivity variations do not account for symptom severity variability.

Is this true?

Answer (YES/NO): YES